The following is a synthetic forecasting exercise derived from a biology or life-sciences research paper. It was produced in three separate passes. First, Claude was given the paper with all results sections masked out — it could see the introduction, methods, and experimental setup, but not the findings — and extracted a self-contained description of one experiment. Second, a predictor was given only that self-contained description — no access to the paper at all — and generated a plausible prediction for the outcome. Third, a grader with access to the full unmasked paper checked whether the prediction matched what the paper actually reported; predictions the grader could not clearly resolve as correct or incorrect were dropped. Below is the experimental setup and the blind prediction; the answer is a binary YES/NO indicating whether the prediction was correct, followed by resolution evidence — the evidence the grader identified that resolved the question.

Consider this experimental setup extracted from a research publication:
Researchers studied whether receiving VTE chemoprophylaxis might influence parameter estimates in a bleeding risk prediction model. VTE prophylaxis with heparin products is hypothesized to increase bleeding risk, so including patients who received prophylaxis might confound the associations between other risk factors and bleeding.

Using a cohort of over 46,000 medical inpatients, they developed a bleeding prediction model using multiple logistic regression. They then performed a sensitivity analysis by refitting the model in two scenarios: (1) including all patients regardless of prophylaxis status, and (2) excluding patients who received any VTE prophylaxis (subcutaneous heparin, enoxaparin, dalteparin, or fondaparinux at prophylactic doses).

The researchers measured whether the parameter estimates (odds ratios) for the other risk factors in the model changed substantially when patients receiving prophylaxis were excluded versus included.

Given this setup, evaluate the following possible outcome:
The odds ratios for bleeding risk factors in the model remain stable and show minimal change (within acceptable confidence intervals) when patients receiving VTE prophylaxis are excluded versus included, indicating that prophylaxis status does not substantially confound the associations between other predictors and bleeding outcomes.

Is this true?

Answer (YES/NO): NO